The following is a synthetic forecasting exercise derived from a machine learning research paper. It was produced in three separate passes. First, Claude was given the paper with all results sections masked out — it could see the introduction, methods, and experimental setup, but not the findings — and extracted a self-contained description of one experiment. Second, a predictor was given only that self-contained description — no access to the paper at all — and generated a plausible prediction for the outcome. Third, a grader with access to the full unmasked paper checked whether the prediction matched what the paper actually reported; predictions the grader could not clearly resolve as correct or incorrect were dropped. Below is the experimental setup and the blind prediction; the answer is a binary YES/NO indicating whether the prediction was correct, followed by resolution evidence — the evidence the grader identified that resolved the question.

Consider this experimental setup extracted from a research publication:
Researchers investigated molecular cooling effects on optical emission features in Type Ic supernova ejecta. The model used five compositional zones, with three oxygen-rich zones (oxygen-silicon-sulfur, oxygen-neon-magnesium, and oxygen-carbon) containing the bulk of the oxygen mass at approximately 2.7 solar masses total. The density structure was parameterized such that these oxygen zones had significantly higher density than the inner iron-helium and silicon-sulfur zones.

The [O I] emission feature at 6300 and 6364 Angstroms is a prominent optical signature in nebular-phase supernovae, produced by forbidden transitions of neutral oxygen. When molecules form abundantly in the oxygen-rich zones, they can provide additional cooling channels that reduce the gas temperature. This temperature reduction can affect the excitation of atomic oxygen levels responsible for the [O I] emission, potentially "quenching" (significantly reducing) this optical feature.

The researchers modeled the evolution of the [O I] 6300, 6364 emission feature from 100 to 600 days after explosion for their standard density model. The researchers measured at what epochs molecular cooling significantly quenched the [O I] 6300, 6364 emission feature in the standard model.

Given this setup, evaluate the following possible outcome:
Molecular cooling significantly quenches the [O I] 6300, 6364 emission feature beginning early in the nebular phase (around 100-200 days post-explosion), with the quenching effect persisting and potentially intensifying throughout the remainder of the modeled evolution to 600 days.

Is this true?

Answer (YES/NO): NO